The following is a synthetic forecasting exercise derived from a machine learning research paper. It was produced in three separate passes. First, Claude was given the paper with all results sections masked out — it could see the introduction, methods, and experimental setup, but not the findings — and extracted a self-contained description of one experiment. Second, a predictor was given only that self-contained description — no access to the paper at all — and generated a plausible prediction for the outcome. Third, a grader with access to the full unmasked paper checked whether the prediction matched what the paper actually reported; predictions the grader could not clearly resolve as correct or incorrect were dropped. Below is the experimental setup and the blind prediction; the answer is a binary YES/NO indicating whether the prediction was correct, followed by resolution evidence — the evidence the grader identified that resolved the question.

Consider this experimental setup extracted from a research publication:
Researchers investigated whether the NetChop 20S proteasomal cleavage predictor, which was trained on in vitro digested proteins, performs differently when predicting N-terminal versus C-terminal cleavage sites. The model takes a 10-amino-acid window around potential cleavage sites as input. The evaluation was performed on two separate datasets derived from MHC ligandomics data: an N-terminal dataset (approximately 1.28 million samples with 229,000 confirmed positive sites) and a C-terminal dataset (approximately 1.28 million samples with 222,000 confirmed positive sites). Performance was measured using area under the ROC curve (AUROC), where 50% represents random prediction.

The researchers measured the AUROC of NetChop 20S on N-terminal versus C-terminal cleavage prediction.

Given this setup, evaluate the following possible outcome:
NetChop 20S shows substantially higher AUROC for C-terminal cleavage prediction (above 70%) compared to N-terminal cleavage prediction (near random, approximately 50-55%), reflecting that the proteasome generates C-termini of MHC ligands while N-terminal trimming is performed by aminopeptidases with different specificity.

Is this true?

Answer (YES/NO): NO